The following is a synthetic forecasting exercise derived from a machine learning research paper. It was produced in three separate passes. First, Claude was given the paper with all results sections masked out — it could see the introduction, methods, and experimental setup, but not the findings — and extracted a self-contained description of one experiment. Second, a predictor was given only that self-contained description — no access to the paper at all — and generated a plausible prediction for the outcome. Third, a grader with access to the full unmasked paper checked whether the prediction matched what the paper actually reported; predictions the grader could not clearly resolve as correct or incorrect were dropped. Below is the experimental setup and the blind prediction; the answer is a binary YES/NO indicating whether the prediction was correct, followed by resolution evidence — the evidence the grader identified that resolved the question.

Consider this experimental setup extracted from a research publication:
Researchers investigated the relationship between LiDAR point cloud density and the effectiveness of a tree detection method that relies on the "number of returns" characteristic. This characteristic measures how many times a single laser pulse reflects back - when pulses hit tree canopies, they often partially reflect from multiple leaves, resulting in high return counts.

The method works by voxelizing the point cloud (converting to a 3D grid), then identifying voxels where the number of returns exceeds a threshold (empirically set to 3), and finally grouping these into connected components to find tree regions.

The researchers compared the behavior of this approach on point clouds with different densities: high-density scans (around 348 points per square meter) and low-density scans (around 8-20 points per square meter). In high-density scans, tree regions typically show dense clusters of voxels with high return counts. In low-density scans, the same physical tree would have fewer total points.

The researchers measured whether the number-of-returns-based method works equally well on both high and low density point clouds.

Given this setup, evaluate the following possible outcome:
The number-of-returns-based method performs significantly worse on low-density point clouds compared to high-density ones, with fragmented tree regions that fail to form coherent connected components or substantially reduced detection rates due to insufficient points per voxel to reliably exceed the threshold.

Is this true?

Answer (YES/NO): YES